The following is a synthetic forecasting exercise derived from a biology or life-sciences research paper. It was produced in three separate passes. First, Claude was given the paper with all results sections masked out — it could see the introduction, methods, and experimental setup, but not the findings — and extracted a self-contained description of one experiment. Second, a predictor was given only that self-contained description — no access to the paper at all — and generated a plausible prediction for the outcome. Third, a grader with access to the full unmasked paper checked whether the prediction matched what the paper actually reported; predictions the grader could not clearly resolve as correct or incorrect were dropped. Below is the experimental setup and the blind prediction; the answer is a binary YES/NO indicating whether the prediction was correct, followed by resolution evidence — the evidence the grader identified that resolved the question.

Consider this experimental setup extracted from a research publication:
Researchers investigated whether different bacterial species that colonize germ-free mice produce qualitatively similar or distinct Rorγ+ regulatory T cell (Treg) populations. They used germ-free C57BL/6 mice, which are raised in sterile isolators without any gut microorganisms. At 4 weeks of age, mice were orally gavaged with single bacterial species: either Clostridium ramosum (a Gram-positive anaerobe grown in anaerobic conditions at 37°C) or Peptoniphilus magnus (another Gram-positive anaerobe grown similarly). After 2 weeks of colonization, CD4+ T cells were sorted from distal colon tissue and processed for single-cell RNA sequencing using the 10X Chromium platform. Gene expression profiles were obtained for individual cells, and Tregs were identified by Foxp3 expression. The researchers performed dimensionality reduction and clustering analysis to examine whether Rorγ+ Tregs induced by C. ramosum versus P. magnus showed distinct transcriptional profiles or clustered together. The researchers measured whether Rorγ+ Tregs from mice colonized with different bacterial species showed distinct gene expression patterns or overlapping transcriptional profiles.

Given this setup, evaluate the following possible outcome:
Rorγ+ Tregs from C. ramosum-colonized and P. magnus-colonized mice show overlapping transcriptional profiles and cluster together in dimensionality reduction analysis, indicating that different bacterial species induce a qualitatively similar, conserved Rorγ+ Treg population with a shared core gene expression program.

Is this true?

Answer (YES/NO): YES